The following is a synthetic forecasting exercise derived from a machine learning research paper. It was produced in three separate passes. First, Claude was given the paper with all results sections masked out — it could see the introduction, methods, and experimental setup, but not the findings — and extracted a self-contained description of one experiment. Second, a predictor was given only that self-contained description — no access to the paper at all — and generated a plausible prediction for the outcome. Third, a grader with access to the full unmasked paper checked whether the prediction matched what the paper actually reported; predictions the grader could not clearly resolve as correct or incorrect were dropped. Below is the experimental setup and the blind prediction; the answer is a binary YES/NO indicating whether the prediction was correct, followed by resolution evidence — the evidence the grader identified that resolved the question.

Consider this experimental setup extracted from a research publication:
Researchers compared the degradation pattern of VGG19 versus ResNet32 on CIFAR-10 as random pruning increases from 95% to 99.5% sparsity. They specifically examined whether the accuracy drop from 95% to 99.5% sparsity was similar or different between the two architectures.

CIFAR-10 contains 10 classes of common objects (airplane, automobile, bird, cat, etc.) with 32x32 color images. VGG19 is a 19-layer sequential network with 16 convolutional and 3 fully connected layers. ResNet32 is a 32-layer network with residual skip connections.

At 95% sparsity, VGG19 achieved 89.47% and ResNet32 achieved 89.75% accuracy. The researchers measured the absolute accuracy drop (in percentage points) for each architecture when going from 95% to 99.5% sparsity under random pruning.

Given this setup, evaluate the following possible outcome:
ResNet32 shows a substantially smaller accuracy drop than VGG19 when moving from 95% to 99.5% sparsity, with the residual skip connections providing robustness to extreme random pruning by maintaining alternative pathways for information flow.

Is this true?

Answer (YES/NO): NO